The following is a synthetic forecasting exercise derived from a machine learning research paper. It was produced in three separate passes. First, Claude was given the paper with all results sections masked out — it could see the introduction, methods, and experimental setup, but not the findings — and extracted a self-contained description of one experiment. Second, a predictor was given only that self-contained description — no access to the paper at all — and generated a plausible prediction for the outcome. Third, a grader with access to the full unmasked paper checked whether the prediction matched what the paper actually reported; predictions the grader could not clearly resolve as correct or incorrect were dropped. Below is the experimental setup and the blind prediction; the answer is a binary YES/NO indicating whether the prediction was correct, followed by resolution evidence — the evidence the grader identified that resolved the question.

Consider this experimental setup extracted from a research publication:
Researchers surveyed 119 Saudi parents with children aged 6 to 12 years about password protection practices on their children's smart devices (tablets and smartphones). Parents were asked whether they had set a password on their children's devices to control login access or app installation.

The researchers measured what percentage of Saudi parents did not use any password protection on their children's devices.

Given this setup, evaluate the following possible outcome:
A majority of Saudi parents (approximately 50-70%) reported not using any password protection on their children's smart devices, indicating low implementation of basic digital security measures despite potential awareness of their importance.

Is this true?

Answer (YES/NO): NO